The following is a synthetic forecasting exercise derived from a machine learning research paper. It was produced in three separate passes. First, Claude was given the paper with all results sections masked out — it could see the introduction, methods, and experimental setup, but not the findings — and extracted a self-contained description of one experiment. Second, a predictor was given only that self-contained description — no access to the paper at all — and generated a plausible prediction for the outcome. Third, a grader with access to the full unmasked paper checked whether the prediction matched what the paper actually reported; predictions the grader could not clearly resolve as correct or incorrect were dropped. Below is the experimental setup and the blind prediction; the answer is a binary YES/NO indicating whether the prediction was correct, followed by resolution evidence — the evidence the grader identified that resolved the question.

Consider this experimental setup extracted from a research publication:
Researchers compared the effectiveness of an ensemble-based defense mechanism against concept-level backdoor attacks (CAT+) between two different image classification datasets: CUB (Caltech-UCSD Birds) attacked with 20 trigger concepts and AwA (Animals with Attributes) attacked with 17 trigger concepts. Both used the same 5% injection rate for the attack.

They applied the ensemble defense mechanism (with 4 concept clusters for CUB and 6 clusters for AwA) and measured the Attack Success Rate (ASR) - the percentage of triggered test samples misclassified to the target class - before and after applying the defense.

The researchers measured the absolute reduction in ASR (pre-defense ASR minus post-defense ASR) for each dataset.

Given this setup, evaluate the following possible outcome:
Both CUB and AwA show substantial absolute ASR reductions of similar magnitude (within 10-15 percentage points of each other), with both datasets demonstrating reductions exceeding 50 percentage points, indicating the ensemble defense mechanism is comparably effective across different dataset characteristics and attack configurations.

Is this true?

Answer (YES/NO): NO